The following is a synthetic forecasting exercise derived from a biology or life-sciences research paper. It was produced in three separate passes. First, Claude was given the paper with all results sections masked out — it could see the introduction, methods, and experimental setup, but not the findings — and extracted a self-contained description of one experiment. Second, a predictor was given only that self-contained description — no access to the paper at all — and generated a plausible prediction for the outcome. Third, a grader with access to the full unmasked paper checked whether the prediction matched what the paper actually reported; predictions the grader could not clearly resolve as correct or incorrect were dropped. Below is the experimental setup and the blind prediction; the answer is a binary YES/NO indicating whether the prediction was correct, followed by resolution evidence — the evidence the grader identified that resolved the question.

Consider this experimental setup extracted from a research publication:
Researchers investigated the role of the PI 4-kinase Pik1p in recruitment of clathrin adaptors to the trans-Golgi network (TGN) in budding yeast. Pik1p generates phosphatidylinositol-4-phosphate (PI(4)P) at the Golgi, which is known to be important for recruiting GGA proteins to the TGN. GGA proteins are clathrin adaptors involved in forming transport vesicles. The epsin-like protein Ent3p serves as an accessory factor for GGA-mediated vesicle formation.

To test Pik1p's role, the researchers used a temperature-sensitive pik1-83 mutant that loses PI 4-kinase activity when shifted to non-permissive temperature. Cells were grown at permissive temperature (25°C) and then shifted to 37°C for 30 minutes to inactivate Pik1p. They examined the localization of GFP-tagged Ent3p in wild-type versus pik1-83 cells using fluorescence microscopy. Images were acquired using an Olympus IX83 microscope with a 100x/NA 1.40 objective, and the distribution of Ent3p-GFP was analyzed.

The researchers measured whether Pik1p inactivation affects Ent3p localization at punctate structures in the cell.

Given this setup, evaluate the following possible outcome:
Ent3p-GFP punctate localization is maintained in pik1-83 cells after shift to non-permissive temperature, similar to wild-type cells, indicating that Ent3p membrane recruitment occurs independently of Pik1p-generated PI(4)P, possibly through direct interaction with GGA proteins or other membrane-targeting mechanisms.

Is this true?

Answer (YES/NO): NO